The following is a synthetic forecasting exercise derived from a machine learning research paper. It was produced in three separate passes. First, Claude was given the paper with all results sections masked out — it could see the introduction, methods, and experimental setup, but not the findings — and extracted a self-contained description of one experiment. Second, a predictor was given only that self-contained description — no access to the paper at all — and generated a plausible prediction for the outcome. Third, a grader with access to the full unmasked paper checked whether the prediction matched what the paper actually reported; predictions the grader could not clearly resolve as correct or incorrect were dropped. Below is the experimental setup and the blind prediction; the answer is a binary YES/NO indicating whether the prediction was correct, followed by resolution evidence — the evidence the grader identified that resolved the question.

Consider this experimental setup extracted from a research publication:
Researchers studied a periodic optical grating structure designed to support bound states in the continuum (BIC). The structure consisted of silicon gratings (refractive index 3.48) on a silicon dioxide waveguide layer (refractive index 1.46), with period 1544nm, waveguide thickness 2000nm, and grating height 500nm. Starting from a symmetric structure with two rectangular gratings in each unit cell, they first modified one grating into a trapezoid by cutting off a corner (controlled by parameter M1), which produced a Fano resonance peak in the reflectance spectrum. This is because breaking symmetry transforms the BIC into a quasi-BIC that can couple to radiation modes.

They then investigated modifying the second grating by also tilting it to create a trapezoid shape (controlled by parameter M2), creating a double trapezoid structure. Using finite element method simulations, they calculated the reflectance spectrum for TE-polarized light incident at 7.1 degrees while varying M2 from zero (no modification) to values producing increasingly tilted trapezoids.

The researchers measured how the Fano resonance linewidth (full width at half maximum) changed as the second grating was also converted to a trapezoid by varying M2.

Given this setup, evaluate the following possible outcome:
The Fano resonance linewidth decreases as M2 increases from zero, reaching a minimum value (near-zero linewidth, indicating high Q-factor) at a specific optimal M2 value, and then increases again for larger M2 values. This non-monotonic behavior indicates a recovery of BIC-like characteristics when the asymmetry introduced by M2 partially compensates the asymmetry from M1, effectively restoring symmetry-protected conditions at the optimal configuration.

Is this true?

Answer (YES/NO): YES